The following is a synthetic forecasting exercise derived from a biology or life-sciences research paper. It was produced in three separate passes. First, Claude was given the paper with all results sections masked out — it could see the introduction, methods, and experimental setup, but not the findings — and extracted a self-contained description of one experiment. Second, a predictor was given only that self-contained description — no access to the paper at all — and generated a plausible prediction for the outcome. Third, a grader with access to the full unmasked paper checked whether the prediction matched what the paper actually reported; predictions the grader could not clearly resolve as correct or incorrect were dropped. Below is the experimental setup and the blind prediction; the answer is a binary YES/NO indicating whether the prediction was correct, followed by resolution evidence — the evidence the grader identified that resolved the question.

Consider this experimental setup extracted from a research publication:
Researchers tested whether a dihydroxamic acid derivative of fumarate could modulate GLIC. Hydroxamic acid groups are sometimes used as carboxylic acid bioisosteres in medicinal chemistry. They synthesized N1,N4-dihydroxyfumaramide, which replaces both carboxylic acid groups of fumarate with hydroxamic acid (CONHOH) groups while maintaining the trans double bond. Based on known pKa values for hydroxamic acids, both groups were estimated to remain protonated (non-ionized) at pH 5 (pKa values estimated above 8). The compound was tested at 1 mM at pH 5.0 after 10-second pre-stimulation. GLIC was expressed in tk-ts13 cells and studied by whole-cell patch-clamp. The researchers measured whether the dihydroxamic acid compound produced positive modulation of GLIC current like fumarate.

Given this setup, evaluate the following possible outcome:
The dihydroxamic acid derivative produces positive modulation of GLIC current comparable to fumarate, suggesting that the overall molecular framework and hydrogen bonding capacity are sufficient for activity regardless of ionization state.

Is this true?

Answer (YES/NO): NO